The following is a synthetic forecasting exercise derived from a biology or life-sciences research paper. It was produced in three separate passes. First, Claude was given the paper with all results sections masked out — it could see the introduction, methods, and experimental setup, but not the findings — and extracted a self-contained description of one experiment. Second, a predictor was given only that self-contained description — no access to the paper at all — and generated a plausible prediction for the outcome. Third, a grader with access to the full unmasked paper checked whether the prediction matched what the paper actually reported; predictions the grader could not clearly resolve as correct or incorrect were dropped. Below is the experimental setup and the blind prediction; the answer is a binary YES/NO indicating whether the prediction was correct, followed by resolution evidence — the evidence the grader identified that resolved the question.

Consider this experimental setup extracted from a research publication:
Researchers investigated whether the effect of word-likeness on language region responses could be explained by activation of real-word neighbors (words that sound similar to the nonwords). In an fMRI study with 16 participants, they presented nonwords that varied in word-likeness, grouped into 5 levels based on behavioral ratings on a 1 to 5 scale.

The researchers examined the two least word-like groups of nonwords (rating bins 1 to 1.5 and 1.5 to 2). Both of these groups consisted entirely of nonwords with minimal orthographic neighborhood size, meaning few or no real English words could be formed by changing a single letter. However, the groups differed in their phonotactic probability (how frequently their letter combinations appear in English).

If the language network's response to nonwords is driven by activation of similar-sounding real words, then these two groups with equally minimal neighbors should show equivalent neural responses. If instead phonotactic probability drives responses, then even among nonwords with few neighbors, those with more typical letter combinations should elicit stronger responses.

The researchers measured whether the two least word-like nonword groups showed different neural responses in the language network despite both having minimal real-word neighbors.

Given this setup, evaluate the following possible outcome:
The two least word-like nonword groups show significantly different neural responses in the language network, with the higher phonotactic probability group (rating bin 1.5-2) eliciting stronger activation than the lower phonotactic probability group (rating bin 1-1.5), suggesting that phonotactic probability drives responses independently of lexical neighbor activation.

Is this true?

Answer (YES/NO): YES